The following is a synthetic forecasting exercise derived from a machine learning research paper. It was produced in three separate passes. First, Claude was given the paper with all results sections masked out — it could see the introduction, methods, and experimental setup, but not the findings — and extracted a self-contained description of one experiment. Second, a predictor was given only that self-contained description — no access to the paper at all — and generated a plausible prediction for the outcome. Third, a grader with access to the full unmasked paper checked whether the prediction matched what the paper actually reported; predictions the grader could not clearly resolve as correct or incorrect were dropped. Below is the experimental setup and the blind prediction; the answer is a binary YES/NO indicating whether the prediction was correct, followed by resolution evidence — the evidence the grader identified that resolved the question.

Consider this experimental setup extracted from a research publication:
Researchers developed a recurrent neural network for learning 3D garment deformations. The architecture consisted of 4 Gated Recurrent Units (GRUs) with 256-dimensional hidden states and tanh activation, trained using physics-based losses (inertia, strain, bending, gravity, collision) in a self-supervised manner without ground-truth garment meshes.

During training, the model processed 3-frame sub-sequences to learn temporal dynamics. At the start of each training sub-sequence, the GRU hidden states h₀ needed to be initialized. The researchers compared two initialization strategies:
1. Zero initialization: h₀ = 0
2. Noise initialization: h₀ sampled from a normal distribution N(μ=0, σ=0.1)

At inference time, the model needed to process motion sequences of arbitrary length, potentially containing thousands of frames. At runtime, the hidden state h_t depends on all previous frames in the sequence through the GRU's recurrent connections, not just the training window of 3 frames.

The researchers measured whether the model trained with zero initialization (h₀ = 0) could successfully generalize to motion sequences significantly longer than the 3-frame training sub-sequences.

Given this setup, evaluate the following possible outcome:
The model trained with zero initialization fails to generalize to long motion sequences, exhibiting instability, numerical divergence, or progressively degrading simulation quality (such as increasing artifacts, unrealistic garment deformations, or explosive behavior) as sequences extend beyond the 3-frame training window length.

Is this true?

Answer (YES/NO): YES